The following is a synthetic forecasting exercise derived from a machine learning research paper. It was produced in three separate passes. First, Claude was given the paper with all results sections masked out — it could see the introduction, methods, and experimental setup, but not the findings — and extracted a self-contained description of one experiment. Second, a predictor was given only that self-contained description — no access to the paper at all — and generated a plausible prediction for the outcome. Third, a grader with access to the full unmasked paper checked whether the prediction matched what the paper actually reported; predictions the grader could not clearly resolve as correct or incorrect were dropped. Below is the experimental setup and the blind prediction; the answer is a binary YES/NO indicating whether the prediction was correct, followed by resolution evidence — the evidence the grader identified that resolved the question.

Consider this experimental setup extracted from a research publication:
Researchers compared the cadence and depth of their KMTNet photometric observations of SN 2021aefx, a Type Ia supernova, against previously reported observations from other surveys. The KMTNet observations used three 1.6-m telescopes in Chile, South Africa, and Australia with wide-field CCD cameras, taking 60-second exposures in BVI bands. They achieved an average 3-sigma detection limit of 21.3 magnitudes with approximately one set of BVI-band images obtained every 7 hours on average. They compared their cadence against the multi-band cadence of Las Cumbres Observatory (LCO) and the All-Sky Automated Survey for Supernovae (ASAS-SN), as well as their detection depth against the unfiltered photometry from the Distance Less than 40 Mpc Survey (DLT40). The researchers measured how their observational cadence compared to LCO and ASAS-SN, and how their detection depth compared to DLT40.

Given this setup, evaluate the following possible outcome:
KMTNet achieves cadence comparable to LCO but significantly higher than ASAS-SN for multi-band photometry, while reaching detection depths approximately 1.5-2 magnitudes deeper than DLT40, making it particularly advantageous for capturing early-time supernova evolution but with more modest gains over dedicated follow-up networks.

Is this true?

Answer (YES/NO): NO